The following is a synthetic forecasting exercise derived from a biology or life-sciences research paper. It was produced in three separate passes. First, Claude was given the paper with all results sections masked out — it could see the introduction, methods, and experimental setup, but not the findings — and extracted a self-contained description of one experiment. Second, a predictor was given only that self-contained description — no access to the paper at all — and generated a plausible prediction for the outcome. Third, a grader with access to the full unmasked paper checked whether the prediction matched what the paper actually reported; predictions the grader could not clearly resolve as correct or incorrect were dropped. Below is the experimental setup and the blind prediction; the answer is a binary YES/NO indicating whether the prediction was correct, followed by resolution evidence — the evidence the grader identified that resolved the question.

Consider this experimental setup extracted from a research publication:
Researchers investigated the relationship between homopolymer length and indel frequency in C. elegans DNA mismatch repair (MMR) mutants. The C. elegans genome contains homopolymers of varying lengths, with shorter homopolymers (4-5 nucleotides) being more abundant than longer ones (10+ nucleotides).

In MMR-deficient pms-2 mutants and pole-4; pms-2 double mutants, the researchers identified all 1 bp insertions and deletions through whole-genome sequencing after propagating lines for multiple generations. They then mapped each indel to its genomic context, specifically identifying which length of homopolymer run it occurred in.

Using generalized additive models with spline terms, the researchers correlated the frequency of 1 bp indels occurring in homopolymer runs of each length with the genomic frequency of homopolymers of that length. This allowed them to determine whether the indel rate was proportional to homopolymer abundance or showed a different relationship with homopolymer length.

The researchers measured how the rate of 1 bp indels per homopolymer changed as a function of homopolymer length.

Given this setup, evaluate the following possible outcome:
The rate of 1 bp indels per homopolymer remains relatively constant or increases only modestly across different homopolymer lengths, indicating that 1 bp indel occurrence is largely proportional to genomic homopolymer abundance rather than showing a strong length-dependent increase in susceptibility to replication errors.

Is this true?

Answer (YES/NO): NO